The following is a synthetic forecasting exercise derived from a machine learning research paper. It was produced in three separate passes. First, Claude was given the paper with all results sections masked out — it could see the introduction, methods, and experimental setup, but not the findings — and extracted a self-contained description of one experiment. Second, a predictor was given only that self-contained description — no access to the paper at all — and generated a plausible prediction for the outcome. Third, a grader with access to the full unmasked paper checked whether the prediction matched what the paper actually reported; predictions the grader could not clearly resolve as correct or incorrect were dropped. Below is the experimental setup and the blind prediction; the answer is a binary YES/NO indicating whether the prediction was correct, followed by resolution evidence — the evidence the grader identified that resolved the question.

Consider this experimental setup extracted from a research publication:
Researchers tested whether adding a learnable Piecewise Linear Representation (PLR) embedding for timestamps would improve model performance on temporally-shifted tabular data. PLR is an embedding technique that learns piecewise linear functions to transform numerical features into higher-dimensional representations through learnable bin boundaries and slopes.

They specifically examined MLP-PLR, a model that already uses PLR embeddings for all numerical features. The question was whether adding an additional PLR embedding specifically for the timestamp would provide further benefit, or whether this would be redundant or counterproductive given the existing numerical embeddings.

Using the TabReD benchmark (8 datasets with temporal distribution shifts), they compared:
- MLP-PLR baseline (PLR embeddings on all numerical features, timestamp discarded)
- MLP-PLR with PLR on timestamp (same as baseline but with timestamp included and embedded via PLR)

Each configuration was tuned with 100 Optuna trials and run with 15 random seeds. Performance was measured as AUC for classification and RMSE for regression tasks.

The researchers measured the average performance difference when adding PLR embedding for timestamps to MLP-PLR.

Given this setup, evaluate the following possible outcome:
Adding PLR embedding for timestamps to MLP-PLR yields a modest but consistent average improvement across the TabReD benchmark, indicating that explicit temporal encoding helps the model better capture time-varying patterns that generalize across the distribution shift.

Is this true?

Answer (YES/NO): NO